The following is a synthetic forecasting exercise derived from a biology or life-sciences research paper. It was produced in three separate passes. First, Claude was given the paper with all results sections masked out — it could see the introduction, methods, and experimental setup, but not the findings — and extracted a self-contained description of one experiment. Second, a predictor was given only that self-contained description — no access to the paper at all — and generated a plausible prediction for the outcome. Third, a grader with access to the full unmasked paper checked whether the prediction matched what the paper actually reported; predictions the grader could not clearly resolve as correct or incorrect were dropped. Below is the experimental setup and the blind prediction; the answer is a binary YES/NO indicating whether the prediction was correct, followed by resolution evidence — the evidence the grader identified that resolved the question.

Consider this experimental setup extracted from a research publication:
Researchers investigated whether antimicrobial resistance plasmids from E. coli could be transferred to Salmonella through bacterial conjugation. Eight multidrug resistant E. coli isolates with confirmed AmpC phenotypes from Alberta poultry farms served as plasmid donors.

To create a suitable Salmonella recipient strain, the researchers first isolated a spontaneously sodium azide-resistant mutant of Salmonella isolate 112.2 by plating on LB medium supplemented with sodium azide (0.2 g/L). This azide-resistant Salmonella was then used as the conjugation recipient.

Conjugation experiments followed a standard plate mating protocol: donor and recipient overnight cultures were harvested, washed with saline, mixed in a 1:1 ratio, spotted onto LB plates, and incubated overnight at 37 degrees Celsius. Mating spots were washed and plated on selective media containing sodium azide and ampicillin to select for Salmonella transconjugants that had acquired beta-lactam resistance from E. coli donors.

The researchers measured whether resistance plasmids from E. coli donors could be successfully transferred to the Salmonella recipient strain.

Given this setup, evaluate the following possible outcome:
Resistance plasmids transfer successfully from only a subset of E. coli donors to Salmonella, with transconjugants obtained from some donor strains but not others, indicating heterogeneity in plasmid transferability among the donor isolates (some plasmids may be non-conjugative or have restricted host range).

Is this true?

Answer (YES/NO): NO